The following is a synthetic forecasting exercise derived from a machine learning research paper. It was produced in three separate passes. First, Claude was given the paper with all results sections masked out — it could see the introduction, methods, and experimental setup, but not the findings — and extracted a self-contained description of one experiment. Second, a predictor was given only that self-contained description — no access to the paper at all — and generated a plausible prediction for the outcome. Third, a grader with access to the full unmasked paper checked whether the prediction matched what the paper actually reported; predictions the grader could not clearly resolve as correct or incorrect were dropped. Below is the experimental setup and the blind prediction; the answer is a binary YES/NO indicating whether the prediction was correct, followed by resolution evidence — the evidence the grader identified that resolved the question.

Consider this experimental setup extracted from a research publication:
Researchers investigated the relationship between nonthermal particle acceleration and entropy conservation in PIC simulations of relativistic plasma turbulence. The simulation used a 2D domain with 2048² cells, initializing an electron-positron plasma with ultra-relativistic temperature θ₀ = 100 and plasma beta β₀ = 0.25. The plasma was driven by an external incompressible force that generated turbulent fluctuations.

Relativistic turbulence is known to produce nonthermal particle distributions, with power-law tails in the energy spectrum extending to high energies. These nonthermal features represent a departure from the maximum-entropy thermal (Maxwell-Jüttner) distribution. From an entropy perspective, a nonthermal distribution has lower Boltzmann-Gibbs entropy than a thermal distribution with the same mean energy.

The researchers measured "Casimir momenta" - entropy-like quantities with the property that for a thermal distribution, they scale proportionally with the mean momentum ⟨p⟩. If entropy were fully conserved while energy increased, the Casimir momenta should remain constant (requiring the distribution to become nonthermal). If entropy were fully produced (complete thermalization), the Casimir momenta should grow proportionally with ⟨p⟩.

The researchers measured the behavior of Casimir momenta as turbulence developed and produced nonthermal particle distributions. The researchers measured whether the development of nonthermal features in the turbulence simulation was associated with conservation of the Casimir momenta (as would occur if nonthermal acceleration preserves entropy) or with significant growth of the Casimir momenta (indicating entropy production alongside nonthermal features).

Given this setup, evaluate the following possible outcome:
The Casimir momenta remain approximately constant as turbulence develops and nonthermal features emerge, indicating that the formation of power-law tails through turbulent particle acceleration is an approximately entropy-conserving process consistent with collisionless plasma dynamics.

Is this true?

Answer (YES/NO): NO